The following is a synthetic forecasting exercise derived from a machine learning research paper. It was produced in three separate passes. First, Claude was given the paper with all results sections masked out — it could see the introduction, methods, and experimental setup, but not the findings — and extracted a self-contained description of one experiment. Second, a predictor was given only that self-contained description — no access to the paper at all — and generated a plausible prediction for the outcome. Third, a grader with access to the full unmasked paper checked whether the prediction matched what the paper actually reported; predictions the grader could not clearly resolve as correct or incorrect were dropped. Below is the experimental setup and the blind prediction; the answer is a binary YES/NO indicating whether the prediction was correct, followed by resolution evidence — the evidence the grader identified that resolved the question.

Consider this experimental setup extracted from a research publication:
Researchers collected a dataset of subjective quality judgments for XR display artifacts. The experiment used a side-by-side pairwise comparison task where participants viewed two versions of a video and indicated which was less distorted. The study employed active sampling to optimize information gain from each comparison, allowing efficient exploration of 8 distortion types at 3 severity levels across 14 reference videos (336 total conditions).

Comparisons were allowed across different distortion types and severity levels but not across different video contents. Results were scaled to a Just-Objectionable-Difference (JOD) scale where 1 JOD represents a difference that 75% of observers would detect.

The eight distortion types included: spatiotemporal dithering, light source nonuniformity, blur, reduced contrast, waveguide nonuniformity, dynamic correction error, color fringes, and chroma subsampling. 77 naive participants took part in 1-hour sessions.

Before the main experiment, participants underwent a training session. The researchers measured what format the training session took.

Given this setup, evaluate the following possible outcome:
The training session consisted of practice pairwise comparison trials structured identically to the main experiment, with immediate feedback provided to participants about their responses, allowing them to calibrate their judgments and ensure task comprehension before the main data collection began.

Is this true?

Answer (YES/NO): NO